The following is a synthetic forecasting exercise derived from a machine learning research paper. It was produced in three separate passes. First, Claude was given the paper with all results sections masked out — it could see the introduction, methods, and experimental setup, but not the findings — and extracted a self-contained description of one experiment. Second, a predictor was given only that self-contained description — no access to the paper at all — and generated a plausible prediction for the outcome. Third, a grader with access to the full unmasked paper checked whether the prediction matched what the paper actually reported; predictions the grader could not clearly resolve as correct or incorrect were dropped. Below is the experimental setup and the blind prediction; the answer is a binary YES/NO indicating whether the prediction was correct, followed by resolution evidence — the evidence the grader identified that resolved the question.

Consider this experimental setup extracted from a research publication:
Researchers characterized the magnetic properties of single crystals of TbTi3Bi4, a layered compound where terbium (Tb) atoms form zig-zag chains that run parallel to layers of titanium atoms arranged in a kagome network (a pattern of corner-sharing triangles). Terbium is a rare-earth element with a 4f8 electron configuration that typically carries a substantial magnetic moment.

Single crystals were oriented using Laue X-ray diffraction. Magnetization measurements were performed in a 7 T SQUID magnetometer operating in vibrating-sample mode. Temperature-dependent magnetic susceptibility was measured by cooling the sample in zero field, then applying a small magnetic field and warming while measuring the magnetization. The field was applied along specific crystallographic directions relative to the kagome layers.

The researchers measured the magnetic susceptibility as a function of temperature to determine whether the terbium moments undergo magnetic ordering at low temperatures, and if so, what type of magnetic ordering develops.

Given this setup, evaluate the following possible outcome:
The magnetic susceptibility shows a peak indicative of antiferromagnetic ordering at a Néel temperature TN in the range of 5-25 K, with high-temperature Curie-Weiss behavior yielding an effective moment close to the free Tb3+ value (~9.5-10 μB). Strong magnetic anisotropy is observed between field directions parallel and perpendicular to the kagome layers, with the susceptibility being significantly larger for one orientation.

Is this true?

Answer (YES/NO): NO